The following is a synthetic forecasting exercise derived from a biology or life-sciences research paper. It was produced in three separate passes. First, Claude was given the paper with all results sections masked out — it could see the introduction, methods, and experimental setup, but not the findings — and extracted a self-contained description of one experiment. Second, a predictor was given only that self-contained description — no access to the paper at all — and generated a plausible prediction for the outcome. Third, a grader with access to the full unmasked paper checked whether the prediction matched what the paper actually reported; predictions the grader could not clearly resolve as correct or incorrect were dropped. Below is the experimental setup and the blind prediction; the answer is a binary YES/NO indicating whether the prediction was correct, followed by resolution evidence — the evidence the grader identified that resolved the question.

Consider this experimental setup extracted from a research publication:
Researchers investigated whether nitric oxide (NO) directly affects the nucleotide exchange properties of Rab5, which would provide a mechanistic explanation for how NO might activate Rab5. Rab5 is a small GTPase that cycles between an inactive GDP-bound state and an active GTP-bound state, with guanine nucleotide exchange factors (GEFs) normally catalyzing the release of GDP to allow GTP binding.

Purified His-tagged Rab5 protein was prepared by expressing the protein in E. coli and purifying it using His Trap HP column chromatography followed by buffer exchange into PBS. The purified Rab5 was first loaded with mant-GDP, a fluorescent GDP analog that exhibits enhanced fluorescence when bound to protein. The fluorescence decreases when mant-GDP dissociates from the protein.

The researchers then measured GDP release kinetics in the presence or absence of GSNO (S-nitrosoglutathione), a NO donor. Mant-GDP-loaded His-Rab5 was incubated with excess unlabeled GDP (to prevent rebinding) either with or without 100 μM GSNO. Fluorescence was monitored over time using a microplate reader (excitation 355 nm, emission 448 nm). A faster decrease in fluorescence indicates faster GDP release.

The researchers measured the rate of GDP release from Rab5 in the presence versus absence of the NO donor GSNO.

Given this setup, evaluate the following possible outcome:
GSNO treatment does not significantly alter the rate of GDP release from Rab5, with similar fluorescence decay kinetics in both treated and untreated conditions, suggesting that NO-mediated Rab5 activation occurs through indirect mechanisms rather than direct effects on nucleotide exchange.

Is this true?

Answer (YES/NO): NO